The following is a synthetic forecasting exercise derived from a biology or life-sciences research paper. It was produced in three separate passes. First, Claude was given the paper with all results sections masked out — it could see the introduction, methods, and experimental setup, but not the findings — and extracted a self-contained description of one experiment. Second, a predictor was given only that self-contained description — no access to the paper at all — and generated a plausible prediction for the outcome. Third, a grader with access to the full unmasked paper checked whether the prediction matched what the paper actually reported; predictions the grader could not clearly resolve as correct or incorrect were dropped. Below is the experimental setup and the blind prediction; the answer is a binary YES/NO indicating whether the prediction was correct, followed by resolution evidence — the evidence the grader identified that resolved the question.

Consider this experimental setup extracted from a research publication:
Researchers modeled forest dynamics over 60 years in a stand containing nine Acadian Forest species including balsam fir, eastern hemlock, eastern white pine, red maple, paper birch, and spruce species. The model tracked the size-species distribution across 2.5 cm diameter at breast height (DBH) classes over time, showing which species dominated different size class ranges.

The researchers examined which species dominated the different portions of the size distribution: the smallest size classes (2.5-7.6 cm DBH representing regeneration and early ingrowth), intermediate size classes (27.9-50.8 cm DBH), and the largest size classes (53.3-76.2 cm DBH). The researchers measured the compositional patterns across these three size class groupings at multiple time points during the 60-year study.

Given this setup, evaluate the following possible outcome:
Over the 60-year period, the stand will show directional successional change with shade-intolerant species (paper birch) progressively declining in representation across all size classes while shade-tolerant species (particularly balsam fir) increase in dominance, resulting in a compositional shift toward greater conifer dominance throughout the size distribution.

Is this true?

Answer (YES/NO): NO